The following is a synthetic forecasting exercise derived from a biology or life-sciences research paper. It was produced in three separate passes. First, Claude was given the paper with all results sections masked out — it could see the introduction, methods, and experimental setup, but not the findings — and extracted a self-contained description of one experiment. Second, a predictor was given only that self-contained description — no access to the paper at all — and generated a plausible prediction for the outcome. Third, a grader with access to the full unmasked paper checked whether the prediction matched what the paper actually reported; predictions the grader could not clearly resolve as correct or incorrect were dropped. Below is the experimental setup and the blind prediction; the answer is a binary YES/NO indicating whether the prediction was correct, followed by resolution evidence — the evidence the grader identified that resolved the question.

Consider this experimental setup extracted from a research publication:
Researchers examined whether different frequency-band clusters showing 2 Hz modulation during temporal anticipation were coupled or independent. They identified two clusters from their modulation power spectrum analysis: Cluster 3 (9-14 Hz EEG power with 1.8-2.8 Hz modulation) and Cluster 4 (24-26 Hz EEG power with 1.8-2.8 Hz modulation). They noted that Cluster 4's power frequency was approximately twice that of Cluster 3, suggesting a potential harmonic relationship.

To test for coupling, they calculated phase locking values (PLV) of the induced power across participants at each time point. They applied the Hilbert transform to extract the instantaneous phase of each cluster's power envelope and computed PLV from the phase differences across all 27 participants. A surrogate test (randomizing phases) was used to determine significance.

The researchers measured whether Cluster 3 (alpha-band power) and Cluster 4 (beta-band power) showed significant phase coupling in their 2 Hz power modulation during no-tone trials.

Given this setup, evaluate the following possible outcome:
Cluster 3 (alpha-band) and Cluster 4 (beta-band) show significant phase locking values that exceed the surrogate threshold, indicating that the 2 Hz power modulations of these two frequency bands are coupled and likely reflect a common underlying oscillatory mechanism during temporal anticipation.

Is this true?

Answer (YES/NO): YES